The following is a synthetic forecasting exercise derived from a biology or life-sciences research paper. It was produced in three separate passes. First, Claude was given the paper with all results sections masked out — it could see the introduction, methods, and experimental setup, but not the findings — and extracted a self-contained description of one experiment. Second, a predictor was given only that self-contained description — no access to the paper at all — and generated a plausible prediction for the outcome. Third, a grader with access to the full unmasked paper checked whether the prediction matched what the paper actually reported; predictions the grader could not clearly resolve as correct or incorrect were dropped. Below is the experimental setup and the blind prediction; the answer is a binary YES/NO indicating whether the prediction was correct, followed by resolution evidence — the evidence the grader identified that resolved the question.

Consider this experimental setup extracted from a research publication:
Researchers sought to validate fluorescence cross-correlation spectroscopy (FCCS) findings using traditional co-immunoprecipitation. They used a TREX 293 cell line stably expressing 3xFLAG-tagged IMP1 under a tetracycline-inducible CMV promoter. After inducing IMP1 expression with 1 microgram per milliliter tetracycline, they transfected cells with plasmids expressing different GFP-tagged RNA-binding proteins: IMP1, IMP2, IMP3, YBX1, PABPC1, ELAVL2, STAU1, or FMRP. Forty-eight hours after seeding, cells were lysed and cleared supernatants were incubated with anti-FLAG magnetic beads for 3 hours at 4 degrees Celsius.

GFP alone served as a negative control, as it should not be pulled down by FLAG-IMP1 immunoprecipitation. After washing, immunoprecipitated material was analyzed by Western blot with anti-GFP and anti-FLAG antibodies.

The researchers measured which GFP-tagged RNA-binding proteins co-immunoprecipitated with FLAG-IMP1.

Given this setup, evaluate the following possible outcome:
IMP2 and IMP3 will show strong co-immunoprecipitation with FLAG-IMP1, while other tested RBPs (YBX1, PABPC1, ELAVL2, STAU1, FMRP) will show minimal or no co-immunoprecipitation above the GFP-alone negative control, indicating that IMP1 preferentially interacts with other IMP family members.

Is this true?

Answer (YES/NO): NO